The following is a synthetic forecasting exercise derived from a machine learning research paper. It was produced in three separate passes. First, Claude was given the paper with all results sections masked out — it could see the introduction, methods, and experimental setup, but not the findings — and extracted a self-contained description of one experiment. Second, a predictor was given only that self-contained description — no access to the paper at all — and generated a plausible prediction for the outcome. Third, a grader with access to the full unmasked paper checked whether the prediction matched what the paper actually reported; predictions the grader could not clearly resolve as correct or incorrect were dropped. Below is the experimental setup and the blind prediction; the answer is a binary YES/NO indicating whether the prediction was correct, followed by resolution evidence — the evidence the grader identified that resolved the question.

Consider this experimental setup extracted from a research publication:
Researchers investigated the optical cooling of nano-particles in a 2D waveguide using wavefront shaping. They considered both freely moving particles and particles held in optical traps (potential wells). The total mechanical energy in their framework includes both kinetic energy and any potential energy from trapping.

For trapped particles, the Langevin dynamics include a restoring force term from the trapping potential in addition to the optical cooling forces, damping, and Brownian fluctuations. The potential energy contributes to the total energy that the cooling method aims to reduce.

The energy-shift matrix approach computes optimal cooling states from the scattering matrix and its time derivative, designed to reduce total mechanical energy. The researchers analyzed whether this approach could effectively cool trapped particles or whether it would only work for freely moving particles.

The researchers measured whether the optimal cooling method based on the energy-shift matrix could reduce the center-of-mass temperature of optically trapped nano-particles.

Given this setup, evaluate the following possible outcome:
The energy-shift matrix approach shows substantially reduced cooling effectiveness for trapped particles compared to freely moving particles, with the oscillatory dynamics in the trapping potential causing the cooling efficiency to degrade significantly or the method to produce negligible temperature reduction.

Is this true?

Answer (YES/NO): NO